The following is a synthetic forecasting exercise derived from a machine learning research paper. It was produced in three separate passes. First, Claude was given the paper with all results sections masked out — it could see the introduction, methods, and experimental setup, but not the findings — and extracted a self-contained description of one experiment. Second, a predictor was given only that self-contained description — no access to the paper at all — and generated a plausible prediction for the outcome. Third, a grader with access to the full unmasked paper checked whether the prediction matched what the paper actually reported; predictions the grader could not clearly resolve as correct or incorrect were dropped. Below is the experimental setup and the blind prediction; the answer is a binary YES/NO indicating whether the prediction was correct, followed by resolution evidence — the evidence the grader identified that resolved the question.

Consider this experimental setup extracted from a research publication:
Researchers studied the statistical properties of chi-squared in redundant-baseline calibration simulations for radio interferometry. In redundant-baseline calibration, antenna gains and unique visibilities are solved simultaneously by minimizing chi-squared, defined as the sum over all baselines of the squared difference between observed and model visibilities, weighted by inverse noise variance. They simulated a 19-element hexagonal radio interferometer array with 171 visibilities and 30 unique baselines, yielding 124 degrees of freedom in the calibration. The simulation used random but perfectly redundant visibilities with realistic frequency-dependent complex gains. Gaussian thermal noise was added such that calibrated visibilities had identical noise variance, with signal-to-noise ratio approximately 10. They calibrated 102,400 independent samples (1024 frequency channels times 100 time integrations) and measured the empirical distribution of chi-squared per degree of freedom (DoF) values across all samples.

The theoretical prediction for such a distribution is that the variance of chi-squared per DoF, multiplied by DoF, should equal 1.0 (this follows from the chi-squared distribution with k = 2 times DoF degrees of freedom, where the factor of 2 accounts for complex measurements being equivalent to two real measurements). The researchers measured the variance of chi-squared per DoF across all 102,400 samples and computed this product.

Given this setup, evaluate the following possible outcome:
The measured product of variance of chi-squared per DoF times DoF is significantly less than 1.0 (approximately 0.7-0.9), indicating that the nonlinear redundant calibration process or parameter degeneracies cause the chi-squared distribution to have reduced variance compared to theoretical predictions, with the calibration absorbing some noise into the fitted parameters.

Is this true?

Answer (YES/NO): NO